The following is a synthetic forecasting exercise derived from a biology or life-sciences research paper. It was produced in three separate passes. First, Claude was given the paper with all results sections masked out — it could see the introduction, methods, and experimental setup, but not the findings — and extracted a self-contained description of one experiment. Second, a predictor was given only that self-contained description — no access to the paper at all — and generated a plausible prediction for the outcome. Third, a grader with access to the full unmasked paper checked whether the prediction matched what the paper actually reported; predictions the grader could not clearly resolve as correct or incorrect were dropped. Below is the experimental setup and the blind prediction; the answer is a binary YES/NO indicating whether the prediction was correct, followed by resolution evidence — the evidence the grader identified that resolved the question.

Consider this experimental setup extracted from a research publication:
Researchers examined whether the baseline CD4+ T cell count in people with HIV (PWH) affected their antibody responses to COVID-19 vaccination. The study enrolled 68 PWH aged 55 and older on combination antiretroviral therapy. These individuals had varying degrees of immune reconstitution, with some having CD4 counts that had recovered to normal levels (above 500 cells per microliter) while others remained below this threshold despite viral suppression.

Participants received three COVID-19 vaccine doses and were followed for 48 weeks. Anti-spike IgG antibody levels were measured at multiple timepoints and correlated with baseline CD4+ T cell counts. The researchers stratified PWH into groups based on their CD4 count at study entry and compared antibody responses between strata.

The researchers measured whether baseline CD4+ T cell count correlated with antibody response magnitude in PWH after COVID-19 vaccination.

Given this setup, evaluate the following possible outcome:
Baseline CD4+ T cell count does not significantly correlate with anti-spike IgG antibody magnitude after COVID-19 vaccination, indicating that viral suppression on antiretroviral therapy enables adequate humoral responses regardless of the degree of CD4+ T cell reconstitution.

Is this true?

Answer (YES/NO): YES